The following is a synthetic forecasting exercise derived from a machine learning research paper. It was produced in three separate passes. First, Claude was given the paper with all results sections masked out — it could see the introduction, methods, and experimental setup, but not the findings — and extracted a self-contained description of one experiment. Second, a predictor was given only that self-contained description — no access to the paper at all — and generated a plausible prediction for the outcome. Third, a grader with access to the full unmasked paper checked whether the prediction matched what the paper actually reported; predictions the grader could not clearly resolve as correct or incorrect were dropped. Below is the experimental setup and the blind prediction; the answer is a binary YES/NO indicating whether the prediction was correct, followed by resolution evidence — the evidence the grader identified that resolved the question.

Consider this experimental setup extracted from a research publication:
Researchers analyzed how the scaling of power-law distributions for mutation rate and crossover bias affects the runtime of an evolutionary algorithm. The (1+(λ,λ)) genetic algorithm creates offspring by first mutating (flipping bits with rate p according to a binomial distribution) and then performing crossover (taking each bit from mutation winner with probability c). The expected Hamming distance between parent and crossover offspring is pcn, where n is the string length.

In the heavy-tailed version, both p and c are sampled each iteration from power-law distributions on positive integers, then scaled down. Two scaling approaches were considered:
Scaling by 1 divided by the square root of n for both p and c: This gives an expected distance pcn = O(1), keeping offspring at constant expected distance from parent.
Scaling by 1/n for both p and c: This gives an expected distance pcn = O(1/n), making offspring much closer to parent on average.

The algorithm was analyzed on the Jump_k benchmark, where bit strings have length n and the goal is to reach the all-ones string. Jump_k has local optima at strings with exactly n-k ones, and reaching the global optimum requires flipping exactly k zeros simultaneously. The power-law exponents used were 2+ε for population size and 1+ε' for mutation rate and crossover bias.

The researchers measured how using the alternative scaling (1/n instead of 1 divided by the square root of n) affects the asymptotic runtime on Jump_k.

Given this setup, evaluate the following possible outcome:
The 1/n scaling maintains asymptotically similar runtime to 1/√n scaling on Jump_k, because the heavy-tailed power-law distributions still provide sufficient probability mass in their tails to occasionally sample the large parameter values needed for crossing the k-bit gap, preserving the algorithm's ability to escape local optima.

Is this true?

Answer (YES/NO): NO